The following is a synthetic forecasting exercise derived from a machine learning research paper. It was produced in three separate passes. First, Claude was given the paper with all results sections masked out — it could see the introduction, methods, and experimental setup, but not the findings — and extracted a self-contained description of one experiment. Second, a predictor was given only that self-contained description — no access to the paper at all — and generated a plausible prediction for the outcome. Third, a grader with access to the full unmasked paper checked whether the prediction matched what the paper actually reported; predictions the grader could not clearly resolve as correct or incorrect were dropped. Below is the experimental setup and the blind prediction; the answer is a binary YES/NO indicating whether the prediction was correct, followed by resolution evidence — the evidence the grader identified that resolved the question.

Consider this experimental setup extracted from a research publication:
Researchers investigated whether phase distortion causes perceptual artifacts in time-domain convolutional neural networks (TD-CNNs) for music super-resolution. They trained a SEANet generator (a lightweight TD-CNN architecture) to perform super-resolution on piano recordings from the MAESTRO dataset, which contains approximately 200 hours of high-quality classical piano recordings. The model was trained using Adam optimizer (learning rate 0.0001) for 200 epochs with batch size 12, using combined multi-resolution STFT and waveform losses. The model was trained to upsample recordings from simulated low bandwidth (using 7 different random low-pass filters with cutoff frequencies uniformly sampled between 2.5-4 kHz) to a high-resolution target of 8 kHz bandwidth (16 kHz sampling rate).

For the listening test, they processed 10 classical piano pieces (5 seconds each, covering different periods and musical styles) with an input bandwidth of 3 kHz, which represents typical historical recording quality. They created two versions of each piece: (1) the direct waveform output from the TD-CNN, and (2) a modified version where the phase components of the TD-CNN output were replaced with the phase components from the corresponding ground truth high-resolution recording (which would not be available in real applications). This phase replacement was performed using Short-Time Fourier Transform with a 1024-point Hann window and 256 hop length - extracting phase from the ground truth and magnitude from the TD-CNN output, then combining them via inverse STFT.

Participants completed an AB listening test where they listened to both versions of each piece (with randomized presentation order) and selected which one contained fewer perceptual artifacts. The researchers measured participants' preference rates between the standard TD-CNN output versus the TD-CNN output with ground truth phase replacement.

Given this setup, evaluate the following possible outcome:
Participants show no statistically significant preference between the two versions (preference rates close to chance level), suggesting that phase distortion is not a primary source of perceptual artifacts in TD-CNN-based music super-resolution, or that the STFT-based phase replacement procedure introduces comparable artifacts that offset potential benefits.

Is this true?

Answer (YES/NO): NO